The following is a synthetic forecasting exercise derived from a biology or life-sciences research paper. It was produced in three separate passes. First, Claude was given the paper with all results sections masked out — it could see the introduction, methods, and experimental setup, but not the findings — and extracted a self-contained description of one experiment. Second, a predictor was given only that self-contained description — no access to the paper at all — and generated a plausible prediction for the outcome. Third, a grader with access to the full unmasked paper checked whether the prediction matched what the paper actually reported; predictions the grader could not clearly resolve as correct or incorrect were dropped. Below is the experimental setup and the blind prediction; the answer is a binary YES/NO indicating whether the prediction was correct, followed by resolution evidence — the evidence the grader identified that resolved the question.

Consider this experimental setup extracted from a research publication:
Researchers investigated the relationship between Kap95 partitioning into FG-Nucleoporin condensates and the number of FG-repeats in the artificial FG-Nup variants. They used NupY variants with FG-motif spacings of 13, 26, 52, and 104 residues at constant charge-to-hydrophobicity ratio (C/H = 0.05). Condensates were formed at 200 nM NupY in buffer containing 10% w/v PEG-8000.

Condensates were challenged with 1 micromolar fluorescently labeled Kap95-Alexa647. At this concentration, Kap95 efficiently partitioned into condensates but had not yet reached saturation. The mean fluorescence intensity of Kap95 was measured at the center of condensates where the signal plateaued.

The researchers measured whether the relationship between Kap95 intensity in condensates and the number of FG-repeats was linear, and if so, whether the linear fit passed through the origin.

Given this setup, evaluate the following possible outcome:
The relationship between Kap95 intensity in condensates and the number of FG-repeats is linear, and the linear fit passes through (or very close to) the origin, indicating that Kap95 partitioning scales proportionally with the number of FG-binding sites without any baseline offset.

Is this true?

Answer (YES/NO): NO